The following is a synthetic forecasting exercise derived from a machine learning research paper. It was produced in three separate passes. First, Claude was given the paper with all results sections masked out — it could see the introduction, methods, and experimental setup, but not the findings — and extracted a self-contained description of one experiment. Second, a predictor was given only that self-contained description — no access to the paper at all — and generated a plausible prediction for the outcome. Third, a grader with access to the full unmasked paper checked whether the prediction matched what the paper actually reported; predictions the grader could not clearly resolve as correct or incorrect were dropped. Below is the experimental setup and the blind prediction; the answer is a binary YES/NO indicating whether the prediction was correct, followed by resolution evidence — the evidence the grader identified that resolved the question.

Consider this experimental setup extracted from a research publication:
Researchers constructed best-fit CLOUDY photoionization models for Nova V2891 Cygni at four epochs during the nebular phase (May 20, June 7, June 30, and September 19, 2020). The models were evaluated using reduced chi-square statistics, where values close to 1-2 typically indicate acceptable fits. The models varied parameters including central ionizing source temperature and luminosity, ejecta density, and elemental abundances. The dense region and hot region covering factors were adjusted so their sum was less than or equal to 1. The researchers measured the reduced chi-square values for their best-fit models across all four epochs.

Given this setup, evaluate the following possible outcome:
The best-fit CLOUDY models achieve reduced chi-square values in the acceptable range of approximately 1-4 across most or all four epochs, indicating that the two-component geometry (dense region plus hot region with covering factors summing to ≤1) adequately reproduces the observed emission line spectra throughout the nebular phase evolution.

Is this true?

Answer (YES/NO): YES